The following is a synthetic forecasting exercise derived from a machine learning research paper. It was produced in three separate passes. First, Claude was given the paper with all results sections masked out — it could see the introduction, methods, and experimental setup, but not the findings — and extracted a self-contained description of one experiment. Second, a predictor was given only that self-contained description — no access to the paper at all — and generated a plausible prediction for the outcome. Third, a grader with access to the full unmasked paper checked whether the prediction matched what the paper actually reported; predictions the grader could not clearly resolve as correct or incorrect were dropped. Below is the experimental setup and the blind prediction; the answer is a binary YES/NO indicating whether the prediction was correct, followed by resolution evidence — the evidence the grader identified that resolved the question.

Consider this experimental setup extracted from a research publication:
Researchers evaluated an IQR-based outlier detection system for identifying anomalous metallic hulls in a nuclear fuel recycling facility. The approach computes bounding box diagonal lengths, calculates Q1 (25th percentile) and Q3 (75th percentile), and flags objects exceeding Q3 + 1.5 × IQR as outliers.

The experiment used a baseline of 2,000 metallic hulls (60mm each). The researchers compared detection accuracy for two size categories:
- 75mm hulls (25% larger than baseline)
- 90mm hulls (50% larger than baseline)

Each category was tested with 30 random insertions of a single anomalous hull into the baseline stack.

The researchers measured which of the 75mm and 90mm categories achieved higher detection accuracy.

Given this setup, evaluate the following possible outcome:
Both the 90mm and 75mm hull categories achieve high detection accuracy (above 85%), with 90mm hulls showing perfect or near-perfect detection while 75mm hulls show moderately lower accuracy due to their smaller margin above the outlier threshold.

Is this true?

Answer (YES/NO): NO